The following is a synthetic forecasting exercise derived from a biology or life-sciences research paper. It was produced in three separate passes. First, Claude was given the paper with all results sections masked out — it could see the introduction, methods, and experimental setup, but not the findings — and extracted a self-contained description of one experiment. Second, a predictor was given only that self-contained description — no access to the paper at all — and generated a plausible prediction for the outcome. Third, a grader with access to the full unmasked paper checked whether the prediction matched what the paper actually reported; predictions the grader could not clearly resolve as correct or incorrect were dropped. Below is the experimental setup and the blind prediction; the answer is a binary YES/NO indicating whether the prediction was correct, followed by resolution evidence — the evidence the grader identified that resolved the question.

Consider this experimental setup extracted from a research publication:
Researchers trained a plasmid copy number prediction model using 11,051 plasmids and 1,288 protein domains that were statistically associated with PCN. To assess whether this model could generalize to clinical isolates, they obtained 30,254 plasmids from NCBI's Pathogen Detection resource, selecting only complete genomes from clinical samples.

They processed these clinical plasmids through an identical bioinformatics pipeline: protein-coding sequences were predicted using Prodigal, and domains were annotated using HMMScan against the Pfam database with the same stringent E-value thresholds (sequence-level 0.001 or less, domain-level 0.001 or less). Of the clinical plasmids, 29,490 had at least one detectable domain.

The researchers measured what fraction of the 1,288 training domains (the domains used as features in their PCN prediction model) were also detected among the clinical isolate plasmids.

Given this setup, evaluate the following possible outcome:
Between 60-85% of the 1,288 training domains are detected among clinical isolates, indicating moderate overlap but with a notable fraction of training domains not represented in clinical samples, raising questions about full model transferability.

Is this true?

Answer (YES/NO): NO